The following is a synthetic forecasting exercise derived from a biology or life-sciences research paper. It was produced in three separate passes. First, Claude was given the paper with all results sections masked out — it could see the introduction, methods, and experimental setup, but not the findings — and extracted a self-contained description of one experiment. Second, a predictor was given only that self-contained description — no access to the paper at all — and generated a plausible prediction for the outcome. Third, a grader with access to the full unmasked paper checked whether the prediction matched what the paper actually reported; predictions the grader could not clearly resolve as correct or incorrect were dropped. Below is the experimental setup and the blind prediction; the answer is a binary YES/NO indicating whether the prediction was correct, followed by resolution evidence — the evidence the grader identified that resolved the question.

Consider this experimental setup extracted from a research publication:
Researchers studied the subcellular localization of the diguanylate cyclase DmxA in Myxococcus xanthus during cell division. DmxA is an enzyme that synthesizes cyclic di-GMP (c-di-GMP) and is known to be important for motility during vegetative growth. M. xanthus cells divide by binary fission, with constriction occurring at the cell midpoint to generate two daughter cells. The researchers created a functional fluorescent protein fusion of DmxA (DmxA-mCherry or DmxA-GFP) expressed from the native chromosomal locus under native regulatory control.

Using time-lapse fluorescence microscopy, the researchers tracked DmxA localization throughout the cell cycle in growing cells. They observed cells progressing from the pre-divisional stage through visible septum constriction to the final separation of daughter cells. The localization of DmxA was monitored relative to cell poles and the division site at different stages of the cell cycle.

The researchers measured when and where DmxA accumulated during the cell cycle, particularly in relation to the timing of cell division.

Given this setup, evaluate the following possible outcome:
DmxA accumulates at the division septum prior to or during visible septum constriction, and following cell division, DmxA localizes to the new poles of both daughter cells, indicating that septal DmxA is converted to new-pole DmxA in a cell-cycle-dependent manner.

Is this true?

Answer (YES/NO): NO